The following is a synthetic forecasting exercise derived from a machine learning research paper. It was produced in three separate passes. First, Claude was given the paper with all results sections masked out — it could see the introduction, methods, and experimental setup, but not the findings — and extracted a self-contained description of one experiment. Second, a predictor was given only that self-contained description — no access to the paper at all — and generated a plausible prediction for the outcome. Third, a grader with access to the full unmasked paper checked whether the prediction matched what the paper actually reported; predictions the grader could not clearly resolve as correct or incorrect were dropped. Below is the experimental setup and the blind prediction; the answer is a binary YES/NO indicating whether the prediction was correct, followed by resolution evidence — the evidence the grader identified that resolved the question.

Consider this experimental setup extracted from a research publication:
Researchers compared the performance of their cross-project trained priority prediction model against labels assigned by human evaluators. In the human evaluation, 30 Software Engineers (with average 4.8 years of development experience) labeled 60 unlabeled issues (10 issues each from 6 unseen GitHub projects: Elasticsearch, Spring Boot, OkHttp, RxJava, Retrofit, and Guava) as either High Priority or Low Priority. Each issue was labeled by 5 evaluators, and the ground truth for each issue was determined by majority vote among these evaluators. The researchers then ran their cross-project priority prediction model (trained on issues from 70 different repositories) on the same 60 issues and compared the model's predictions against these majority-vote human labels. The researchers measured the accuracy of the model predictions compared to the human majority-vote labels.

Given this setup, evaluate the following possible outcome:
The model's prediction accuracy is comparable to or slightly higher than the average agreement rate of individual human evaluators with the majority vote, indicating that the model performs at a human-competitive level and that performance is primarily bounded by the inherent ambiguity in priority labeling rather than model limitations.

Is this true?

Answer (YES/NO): YES